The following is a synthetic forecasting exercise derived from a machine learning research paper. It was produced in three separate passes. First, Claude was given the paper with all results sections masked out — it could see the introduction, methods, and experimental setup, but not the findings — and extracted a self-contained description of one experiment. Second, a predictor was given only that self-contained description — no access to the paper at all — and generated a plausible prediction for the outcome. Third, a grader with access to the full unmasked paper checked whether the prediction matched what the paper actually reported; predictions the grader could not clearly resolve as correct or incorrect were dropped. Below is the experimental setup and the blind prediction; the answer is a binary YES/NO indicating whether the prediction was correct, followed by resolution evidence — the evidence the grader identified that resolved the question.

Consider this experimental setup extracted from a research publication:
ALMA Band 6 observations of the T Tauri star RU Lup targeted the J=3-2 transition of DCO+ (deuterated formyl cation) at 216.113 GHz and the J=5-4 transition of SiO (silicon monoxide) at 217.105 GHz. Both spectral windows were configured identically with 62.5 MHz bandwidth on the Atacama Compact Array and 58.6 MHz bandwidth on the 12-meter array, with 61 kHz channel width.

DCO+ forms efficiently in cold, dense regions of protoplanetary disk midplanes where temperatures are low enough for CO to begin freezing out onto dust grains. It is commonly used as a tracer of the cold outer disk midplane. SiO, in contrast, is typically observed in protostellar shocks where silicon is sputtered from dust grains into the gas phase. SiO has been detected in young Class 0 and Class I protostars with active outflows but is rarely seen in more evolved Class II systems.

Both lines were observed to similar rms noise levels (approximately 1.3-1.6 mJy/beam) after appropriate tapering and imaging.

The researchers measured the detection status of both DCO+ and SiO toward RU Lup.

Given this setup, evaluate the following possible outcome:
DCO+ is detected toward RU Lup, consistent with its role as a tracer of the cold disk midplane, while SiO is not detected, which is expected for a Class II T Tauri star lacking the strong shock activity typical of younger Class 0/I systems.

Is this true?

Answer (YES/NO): YES